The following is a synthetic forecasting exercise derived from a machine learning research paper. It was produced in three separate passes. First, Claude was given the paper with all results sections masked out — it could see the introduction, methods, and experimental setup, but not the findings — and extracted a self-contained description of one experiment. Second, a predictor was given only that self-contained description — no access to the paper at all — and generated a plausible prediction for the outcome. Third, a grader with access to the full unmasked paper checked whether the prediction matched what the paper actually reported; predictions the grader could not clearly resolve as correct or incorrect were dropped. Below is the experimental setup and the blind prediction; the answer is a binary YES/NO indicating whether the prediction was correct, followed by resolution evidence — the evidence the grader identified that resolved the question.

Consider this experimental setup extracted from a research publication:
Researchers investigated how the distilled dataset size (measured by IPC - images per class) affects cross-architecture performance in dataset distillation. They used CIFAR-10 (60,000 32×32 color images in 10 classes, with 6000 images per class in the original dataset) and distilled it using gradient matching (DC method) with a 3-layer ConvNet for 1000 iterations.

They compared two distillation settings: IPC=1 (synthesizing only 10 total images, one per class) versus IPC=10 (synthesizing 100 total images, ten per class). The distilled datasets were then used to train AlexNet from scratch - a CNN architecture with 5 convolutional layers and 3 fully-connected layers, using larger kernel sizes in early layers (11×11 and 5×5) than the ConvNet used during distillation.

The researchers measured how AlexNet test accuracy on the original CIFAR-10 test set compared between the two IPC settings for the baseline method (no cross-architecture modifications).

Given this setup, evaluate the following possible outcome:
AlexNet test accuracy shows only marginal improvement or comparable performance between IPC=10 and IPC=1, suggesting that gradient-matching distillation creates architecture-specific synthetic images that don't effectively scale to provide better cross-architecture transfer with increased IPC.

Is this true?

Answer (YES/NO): NO